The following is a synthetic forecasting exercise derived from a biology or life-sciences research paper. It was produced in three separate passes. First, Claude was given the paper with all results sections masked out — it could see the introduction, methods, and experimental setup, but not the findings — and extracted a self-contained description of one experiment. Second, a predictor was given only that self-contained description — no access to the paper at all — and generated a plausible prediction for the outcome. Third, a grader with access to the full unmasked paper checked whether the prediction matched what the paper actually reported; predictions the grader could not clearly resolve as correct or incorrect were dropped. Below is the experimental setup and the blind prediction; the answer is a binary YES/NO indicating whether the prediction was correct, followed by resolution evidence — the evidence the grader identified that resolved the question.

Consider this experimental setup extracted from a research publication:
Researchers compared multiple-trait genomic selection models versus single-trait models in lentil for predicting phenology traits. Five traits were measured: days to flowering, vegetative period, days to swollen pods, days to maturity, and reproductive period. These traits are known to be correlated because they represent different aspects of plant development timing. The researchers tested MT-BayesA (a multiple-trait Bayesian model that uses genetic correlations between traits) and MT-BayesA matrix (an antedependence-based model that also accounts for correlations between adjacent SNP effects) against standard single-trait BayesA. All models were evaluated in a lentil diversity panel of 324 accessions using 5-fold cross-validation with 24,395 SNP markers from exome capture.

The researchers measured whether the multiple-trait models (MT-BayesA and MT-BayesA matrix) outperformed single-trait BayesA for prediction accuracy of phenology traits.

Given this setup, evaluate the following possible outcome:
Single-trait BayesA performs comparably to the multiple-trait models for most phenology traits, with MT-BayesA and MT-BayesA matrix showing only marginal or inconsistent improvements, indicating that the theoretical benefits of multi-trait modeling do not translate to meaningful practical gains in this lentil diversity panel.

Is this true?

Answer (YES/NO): NO